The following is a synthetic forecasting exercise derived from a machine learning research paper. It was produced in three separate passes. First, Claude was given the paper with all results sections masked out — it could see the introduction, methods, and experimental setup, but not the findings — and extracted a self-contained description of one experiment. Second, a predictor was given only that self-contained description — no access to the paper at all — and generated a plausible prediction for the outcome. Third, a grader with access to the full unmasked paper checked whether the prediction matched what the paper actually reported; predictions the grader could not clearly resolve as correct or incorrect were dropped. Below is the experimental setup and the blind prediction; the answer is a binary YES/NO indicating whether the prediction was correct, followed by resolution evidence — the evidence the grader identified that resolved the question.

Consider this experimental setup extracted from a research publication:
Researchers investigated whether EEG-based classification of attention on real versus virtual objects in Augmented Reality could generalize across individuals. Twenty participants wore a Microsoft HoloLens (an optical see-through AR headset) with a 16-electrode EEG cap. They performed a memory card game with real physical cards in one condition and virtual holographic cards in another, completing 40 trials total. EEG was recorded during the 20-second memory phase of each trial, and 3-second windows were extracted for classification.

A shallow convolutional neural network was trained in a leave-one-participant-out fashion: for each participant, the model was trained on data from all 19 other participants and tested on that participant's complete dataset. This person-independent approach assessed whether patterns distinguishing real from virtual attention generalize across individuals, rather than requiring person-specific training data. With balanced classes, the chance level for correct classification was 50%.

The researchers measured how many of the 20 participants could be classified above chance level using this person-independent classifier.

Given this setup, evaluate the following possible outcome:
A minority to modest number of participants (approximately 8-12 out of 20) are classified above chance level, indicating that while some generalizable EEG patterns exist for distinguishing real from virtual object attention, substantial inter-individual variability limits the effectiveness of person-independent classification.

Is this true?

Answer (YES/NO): NO